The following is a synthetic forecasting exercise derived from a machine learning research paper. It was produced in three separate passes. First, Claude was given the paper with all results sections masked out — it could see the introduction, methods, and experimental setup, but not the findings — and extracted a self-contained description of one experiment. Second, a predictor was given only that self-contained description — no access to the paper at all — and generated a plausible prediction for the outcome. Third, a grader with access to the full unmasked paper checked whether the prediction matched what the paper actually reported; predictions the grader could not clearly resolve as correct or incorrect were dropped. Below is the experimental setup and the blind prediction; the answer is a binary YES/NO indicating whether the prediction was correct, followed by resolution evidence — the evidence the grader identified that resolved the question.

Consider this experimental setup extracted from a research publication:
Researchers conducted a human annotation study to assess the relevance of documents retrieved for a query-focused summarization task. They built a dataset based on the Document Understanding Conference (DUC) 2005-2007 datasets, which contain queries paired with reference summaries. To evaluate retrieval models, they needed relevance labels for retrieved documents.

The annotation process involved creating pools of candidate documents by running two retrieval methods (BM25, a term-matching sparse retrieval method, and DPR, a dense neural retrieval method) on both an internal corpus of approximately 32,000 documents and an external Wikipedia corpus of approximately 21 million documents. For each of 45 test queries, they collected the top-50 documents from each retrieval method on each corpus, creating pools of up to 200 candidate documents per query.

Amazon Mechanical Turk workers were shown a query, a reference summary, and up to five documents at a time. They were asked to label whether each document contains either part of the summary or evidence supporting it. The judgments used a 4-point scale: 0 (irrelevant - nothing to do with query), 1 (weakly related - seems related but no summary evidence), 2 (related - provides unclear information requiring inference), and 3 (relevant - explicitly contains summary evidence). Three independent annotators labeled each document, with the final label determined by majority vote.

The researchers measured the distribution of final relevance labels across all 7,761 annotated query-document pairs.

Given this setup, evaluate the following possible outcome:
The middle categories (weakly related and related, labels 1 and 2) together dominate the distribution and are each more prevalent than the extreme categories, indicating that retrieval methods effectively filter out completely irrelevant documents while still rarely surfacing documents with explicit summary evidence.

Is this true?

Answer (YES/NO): YES